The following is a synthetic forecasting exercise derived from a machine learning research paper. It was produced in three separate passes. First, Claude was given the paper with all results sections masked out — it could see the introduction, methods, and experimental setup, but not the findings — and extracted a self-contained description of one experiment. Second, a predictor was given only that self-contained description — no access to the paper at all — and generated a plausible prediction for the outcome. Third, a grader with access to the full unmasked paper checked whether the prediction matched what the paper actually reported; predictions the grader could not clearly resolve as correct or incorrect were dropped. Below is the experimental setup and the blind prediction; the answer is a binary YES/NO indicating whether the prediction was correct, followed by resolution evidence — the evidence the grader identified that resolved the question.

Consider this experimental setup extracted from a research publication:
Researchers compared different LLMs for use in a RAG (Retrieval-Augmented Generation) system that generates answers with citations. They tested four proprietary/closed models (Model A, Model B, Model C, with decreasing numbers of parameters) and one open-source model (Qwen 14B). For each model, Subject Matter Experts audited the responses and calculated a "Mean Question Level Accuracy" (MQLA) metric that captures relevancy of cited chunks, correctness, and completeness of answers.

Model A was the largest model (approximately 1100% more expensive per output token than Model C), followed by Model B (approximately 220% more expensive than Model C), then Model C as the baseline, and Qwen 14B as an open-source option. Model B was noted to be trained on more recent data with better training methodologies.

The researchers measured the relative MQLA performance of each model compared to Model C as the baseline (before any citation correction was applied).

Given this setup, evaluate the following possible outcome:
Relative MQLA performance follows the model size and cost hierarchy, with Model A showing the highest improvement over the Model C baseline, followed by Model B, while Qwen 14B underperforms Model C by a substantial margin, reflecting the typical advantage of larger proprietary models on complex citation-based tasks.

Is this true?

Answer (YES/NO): NO